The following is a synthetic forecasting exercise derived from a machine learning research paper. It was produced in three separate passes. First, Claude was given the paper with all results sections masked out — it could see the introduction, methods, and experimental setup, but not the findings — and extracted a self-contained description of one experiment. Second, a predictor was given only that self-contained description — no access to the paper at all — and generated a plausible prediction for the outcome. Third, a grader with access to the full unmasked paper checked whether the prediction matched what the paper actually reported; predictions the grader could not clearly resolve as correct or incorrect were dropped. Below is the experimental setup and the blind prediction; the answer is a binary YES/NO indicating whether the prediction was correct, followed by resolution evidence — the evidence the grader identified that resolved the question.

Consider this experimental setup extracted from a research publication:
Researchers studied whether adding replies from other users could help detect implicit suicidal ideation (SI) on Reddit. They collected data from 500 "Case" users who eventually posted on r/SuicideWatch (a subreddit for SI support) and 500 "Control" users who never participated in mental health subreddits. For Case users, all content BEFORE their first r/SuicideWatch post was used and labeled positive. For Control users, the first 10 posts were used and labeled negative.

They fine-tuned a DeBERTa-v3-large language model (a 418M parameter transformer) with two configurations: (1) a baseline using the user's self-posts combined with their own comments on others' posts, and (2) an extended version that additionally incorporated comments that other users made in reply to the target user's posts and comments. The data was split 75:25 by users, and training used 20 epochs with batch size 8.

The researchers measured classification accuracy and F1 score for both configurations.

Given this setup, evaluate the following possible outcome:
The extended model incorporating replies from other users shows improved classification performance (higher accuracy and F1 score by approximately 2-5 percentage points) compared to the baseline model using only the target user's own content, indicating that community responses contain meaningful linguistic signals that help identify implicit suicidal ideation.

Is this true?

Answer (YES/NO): NO